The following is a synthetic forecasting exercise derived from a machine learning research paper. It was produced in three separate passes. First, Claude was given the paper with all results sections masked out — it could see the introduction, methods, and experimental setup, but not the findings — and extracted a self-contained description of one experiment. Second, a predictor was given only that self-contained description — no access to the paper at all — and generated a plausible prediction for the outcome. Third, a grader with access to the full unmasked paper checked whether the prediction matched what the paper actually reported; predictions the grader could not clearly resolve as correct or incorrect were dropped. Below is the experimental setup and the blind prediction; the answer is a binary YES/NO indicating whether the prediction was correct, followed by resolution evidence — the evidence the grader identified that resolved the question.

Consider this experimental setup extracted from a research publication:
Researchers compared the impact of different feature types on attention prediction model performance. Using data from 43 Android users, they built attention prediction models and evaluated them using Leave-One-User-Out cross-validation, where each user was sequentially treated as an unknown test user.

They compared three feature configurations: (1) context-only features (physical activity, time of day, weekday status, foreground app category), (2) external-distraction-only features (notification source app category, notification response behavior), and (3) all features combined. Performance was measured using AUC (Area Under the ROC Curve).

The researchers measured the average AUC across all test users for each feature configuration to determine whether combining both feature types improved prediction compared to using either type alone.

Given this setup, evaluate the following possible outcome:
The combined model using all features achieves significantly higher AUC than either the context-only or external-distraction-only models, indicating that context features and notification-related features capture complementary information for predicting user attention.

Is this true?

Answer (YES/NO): YES